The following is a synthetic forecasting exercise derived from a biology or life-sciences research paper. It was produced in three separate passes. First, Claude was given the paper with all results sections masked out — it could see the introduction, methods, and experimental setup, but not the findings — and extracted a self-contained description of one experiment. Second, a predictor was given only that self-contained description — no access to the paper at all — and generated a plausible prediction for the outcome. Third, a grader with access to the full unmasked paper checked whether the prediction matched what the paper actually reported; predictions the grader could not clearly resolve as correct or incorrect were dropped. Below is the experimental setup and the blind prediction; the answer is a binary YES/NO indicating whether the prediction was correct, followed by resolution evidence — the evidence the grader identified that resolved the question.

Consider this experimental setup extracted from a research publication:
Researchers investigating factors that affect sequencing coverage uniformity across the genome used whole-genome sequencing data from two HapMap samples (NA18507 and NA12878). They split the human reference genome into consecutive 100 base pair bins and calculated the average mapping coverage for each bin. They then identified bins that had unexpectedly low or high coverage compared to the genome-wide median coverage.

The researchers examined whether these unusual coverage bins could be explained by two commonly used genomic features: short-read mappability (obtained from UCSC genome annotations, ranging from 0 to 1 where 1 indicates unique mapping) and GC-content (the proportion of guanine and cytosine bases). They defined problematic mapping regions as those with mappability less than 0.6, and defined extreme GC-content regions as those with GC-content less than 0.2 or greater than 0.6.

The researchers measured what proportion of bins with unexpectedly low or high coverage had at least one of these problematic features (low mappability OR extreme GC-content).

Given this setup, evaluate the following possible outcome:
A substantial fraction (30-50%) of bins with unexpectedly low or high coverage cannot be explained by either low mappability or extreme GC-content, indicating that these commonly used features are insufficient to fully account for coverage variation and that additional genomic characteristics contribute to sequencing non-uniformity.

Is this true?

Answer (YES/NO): NO